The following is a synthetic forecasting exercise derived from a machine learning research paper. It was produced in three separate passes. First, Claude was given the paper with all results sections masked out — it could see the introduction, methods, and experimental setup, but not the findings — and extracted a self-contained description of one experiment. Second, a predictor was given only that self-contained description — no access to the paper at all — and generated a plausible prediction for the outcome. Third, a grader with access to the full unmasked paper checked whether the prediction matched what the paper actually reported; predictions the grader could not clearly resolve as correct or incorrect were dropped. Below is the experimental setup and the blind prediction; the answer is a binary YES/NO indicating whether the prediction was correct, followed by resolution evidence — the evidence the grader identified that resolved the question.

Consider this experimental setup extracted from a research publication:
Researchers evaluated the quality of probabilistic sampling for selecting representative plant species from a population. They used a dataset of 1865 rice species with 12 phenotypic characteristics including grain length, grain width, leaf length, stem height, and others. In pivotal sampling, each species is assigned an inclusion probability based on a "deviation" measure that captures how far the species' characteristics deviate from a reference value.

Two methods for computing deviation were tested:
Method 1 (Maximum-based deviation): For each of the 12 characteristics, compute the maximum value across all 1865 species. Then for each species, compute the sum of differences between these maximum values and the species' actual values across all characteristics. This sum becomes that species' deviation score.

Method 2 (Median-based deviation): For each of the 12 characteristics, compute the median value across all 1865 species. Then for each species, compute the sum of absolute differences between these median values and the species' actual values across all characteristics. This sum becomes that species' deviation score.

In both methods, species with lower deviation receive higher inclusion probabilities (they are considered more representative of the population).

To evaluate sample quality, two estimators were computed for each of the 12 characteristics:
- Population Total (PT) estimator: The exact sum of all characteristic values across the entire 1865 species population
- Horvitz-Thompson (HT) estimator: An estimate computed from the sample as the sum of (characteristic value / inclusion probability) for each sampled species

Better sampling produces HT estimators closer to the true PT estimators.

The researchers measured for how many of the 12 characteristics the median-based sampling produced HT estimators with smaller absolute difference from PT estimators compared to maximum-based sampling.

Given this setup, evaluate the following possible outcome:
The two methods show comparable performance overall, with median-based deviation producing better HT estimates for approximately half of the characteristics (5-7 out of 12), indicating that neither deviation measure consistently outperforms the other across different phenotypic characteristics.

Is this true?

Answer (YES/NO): NO